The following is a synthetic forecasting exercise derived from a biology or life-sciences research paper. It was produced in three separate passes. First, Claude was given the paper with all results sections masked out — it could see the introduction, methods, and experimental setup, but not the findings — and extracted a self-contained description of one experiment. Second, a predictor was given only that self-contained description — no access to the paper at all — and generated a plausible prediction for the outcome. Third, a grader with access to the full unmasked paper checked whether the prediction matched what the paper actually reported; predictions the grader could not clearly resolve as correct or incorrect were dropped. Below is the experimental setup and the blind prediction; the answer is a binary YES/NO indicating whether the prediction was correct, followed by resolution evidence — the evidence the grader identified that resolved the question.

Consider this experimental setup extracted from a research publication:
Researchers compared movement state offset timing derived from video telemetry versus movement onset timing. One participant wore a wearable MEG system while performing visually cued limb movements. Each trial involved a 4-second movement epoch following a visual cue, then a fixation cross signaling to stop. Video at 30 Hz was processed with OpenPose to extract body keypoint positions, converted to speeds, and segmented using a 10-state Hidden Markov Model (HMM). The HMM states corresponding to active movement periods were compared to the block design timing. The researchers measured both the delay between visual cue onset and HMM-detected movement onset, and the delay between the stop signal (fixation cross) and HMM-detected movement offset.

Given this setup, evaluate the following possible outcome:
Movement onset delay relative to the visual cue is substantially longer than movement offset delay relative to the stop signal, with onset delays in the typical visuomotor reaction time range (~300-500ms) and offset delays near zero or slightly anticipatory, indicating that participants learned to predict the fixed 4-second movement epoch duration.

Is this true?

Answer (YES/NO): NO